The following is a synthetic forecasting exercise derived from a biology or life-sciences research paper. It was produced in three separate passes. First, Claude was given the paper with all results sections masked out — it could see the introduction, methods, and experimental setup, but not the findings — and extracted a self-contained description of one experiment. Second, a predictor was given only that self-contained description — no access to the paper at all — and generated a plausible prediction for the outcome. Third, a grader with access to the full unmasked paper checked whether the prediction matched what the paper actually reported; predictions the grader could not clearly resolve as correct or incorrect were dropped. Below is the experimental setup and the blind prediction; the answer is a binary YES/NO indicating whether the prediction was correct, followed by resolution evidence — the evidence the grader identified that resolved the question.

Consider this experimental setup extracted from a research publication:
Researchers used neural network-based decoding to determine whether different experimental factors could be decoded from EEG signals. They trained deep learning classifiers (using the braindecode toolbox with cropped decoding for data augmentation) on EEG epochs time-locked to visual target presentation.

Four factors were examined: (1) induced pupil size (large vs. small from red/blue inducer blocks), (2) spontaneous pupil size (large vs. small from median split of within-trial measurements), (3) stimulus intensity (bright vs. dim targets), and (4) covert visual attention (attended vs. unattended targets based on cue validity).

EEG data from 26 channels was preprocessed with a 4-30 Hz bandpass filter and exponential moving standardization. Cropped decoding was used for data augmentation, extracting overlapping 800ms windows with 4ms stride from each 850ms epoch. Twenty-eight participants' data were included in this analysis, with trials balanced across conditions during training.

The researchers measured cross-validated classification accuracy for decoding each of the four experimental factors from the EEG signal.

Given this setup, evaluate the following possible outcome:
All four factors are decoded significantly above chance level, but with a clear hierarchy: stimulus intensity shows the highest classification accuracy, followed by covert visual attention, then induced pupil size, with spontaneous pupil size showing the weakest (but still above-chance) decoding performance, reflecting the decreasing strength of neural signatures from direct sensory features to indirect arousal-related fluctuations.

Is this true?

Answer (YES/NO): NO